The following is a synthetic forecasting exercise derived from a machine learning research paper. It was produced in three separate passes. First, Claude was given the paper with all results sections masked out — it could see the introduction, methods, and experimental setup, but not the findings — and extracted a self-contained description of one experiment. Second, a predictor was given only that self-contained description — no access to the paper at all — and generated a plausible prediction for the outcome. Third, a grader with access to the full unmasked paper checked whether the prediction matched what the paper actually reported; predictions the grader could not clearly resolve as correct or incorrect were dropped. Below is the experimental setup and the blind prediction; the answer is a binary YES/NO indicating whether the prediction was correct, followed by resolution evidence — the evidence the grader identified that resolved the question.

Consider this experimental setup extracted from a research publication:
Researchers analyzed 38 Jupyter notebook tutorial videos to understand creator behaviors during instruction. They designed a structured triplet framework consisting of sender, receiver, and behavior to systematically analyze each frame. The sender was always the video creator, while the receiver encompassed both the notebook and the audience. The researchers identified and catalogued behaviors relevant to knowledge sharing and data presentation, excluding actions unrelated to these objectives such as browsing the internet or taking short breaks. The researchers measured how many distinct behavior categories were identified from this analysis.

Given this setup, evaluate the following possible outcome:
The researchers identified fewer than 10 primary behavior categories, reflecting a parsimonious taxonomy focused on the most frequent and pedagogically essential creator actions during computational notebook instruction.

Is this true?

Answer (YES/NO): YES